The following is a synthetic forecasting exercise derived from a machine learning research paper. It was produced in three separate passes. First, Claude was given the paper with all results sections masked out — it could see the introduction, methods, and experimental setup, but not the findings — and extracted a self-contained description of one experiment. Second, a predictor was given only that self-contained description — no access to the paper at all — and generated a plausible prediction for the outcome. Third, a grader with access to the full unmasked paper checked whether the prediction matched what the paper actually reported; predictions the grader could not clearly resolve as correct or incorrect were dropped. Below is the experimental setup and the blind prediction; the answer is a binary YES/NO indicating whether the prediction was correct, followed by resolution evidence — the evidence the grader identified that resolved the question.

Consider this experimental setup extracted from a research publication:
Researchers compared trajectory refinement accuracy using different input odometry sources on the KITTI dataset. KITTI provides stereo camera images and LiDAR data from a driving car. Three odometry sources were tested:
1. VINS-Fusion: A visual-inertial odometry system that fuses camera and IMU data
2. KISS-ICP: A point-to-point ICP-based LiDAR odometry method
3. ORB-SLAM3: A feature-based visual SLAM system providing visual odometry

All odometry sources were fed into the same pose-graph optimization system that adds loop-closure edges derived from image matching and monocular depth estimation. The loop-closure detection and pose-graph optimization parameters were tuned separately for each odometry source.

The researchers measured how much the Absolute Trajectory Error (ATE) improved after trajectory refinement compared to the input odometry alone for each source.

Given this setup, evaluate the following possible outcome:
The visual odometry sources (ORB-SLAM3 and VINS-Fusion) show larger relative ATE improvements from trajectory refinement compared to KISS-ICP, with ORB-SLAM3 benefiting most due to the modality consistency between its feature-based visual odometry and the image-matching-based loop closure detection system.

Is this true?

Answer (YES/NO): NO